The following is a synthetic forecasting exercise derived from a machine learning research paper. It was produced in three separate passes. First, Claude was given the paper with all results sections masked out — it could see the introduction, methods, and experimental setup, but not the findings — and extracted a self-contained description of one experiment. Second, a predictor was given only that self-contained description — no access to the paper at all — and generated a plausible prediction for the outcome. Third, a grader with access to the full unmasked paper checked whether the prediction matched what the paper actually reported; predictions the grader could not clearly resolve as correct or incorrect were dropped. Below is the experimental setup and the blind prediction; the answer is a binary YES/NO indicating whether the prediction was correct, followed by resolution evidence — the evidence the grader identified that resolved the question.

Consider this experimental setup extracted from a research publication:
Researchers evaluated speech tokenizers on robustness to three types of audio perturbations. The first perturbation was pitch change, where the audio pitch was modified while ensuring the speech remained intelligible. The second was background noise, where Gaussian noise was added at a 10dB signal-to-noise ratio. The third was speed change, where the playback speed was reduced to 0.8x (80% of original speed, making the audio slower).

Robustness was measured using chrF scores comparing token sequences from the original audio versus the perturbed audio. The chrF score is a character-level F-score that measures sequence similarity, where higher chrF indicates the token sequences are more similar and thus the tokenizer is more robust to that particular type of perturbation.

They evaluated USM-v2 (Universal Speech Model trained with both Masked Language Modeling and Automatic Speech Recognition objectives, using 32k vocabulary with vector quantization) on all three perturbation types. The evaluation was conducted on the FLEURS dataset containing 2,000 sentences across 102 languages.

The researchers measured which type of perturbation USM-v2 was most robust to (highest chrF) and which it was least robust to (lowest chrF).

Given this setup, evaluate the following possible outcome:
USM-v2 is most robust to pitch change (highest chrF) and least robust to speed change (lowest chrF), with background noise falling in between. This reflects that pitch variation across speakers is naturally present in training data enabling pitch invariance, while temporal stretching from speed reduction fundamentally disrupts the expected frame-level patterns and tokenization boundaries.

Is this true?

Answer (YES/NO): NO